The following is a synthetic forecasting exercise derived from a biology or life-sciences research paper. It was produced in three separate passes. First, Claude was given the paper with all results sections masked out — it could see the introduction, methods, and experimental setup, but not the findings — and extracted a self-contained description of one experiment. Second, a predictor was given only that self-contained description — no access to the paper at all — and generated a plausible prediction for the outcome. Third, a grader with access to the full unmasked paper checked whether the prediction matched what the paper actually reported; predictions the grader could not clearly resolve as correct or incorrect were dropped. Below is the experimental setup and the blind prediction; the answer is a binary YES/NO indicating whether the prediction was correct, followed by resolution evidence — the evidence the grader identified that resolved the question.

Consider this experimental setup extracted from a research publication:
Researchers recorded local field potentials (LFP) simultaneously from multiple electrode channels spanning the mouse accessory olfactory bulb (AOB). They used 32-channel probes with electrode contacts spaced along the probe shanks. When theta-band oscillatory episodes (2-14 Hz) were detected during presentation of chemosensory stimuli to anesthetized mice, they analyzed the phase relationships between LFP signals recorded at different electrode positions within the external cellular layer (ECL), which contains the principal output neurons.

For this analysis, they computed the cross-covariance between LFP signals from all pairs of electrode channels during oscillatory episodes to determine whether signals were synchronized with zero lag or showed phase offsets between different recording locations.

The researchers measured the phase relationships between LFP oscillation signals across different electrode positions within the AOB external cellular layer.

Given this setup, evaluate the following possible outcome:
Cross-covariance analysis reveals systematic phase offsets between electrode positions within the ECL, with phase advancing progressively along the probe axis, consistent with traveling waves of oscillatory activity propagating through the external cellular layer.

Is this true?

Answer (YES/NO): NO